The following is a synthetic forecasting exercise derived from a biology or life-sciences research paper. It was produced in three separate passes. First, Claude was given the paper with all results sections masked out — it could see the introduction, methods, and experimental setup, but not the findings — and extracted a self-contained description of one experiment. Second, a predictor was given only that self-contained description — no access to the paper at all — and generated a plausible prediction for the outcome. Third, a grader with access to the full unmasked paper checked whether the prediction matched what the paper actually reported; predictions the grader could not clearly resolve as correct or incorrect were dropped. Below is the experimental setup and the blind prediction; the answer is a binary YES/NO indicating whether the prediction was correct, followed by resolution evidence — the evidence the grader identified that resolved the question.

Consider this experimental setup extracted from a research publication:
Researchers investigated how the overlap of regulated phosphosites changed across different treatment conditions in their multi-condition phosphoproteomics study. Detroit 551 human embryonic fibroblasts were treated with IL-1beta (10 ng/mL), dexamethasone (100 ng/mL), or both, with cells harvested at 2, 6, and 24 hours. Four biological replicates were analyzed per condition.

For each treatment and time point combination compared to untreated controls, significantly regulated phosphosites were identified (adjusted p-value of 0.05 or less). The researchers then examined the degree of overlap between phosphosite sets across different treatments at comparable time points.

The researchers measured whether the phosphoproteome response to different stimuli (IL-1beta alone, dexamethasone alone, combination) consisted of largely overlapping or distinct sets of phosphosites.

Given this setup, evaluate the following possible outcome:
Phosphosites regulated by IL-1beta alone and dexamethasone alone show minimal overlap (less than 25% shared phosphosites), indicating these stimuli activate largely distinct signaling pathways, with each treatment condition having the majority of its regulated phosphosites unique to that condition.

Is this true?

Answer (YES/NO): NO